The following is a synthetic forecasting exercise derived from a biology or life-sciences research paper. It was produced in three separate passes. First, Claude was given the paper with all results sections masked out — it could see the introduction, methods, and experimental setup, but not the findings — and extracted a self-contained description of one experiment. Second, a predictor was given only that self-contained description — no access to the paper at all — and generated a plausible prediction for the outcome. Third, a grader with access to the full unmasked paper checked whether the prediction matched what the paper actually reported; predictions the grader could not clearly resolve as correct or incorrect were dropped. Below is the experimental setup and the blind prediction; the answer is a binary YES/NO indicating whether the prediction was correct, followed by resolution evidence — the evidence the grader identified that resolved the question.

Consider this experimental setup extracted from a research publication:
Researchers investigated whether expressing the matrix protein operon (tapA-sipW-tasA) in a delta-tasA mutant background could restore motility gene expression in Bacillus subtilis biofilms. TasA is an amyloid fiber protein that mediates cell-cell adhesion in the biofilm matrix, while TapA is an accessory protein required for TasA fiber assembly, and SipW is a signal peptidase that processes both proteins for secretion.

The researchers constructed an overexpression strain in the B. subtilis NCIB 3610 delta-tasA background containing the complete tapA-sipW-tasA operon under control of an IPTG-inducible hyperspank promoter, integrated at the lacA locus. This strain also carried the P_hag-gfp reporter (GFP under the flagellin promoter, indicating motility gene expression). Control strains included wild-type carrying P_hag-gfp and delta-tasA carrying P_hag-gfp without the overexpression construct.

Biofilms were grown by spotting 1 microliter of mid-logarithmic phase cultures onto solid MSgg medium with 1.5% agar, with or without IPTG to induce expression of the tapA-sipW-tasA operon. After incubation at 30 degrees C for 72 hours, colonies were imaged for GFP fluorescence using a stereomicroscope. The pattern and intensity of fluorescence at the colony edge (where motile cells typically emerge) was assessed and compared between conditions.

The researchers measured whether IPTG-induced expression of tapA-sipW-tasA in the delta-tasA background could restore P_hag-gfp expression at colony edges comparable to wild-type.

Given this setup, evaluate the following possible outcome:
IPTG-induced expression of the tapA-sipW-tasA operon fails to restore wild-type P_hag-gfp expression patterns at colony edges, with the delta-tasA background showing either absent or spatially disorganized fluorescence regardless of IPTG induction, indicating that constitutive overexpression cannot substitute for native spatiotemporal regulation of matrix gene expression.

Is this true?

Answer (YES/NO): NO